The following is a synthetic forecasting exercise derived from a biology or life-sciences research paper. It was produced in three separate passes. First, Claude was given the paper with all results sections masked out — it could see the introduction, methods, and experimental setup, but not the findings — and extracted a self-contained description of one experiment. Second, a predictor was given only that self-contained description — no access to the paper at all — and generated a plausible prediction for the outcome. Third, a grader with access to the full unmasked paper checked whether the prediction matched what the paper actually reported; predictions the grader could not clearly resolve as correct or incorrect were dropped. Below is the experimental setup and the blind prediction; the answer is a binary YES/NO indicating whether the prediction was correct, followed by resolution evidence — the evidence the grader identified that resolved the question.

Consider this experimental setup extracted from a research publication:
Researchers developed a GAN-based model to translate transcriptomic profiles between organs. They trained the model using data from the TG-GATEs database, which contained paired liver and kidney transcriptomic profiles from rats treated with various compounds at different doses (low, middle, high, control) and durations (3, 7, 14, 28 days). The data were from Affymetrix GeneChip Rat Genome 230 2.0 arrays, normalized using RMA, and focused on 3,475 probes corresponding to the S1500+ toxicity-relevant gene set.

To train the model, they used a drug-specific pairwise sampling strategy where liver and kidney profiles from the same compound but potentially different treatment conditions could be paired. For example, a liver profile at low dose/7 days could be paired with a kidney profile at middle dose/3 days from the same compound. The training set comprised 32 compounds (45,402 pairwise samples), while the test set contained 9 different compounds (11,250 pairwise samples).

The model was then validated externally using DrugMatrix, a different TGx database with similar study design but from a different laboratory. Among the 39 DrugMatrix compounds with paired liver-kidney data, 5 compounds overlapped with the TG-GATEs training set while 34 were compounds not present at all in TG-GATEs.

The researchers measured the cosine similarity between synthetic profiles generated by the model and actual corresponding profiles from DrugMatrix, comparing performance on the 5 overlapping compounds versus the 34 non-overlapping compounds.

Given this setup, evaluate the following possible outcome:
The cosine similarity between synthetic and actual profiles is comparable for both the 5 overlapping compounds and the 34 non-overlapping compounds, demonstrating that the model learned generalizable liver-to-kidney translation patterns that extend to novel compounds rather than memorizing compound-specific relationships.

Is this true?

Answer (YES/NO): YES